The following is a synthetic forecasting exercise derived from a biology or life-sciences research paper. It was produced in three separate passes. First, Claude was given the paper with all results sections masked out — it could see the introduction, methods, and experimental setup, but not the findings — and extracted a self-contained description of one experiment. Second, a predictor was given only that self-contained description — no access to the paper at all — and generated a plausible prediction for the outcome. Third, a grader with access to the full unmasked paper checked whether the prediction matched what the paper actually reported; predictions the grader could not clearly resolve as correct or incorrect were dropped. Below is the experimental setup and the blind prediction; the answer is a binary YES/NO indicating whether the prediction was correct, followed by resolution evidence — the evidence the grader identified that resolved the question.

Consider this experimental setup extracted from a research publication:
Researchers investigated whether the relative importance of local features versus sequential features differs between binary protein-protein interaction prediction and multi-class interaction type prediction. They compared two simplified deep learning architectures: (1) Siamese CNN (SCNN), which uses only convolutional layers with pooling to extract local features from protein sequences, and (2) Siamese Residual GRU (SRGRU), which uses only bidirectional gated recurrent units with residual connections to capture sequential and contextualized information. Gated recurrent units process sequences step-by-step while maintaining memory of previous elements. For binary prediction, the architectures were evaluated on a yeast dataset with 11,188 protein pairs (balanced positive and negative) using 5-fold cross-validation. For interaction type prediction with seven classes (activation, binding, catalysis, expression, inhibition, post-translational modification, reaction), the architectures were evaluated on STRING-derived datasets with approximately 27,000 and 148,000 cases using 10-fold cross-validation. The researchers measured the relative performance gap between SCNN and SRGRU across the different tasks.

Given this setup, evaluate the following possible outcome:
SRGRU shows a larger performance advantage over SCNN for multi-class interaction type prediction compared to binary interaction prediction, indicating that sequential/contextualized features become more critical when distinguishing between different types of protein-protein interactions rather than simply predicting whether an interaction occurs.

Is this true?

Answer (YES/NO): NO